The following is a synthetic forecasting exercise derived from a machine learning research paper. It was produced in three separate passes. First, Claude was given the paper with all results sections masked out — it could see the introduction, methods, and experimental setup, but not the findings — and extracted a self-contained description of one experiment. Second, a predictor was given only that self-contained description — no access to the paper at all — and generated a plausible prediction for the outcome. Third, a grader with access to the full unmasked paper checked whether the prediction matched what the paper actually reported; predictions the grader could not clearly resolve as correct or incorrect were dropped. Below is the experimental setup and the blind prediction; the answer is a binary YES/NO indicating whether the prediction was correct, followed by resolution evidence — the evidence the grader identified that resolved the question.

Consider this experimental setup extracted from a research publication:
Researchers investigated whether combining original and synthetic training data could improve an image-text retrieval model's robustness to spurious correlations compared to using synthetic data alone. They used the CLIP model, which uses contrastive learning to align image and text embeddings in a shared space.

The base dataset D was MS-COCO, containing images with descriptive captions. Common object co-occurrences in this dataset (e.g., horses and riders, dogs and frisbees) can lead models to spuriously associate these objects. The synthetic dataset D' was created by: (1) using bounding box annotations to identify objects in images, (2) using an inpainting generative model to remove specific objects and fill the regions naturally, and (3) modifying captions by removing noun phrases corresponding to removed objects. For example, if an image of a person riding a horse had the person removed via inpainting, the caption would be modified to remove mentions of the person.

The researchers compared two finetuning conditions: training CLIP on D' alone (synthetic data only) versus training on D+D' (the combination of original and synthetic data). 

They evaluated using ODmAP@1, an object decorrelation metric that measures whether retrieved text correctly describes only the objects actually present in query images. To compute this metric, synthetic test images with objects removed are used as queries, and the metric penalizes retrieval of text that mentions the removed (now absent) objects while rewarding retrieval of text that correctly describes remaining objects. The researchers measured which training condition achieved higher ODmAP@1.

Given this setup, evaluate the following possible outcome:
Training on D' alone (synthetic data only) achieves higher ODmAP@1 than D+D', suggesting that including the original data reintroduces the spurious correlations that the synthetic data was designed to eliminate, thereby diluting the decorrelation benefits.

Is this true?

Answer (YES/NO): NO